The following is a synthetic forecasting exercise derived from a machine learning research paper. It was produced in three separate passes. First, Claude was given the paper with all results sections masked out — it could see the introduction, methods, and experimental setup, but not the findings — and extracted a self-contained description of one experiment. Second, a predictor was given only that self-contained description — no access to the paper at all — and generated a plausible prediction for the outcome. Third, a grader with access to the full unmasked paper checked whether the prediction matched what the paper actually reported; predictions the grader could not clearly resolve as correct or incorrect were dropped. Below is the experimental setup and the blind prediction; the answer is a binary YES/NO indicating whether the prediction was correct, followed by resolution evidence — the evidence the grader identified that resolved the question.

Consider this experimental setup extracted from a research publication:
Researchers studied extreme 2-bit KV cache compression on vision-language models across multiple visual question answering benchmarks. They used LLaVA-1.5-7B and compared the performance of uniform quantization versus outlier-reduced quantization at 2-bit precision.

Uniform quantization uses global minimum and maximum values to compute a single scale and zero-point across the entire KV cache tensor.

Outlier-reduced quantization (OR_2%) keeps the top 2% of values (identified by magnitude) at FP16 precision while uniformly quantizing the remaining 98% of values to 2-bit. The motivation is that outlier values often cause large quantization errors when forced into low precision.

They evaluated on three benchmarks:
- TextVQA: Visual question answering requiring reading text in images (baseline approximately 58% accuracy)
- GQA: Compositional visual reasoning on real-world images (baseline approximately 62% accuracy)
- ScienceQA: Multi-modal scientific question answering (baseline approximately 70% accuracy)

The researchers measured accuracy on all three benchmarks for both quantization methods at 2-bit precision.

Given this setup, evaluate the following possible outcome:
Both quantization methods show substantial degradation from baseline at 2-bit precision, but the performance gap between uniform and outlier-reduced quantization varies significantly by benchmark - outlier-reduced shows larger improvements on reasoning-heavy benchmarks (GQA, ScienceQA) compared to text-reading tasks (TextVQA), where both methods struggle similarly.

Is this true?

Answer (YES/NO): NO